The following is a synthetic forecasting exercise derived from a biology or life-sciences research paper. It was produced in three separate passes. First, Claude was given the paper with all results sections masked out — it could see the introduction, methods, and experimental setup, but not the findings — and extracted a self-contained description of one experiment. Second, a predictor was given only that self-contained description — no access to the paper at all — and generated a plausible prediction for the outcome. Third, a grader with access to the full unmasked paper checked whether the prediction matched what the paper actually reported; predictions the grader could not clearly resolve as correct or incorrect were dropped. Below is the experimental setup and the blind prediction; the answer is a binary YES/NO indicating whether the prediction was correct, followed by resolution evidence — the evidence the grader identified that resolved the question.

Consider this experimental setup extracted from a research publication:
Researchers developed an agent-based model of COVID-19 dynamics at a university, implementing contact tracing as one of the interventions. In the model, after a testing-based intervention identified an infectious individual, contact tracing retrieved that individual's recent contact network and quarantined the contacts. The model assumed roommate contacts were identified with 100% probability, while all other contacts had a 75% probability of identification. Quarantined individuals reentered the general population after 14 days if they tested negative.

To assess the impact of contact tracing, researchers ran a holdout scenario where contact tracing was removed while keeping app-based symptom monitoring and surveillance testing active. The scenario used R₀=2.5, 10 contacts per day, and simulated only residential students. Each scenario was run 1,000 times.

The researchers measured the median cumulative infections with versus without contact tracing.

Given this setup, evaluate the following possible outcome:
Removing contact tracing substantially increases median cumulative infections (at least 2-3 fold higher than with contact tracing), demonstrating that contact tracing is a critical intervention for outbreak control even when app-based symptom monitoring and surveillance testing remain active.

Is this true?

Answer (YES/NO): NO